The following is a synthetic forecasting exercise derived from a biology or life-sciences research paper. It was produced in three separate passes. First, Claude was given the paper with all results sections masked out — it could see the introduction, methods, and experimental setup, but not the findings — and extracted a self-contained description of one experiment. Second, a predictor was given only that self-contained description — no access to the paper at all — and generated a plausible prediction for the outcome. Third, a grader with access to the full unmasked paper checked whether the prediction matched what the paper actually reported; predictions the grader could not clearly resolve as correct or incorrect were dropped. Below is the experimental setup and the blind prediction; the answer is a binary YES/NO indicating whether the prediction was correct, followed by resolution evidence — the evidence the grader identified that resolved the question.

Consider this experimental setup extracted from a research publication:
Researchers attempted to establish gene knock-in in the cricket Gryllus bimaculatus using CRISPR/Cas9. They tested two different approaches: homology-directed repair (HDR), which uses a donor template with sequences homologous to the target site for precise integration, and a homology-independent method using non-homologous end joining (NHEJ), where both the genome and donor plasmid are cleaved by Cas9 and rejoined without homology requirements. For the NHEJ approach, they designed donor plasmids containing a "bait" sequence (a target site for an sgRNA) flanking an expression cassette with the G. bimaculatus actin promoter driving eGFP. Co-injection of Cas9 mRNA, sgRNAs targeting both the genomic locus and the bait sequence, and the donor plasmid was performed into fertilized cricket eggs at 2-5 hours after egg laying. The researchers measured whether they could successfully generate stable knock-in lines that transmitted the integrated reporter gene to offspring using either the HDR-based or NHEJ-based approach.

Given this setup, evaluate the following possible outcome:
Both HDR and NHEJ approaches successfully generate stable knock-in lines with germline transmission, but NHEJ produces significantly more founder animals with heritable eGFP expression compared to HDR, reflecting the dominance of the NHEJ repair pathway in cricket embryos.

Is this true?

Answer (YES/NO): NO